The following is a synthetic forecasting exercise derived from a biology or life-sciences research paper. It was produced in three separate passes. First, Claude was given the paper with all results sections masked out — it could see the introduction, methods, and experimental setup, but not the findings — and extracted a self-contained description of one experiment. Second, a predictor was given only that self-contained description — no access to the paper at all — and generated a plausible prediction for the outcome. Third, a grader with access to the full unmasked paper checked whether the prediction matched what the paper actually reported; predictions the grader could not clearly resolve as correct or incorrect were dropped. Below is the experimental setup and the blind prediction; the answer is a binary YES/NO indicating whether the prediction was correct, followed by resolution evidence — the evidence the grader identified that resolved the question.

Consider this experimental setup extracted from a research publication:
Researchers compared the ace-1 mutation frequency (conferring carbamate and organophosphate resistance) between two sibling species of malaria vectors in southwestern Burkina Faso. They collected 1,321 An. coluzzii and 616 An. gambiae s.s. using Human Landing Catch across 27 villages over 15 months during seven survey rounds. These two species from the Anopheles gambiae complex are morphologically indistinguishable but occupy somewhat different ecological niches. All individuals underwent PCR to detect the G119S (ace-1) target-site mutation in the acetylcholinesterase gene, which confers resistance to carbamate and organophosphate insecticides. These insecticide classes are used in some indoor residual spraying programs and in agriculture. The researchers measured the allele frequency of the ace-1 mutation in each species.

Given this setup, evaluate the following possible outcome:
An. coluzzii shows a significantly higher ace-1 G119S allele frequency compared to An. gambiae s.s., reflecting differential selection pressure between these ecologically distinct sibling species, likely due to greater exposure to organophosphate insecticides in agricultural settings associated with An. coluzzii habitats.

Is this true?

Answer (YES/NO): NO